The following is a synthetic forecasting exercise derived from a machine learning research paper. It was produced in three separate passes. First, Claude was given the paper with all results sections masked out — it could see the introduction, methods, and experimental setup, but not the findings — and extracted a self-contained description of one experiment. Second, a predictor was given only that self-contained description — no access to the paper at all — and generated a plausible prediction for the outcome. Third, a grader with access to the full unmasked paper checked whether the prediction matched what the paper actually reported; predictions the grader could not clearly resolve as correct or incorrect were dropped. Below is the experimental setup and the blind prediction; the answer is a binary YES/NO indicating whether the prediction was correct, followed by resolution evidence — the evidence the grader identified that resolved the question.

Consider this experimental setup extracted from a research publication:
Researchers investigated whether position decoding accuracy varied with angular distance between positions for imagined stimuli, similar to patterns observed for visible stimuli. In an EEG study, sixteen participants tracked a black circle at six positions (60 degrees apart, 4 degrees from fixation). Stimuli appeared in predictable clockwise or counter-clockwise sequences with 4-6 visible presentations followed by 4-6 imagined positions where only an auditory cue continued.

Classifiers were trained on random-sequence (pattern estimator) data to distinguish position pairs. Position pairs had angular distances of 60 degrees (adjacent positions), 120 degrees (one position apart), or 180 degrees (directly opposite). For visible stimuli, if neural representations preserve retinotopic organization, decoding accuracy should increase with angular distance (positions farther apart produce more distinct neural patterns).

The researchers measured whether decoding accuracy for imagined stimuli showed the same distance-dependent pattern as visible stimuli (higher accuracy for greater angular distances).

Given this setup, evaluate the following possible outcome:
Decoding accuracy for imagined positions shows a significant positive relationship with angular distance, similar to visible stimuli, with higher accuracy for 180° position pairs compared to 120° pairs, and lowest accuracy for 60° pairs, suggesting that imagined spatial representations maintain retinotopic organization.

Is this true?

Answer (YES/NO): YES